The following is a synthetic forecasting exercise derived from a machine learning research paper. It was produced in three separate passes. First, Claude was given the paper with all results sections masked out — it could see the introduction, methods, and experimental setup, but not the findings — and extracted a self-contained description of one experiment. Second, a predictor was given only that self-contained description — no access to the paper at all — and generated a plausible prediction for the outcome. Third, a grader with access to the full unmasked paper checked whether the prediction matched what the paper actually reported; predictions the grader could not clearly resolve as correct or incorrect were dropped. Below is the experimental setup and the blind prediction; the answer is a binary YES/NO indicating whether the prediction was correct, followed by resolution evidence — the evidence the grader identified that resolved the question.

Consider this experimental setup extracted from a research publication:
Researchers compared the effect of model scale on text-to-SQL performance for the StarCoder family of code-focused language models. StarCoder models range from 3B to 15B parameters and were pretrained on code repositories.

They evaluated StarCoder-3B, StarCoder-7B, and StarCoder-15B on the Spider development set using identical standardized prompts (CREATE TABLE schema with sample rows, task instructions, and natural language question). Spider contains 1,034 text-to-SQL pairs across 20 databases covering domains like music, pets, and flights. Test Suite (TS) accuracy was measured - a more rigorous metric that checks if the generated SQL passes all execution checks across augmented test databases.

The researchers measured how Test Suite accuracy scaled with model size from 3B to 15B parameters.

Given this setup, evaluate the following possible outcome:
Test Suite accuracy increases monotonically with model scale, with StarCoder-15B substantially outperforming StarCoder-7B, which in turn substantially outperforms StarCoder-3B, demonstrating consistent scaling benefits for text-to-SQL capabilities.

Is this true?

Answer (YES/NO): NO